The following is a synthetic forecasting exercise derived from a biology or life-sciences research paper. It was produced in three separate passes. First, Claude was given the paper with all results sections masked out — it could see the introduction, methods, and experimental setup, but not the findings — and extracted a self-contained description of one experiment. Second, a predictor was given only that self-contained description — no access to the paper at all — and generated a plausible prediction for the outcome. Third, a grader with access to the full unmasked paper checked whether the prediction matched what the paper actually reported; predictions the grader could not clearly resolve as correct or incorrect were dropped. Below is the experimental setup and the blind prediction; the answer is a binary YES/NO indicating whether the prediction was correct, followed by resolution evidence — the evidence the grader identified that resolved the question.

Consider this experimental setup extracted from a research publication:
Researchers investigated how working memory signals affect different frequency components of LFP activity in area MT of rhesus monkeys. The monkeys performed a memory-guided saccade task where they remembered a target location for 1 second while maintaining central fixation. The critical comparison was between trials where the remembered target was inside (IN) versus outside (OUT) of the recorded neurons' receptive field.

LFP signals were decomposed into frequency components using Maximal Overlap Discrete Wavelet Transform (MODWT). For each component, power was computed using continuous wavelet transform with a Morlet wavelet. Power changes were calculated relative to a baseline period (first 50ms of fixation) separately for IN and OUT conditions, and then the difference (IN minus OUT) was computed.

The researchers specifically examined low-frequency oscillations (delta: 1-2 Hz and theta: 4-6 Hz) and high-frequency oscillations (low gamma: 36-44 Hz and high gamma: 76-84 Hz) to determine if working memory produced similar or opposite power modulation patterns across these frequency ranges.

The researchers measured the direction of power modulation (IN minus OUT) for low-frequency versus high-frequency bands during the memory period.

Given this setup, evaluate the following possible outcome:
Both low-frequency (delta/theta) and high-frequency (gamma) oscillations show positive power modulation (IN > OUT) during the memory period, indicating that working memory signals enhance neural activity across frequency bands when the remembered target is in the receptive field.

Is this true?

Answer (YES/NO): NO